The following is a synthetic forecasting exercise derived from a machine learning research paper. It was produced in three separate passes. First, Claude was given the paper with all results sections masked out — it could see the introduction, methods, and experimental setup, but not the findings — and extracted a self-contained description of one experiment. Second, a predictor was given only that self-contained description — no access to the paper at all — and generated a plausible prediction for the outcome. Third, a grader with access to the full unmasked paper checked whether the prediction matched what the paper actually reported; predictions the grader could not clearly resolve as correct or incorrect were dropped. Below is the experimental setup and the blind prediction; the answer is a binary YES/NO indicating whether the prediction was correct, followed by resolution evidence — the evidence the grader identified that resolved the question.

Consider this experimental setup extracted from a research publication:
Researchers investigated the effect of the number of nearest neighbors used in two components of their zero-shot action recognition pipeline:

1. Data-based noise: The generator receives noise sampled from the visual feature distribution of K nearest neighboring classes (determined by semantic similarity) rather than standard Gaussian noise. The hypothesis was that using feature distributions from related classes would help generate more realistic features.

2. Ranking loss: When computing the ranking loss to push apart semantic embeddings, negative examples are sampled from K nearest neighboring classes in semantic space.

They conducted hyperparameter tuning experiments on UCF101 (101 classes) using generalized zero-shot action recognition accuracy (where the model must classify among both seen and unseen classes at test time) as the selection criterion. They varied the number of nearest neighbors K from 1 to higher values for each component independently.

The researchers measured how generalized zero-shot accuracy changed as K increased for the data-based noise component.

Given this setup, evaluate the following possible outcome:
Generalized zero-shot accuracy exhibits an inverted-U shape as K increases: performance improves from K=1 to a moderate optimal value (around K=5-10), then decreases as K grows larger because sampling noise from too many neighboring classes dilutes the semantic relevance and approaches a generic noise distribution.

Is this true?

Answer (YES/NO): NO